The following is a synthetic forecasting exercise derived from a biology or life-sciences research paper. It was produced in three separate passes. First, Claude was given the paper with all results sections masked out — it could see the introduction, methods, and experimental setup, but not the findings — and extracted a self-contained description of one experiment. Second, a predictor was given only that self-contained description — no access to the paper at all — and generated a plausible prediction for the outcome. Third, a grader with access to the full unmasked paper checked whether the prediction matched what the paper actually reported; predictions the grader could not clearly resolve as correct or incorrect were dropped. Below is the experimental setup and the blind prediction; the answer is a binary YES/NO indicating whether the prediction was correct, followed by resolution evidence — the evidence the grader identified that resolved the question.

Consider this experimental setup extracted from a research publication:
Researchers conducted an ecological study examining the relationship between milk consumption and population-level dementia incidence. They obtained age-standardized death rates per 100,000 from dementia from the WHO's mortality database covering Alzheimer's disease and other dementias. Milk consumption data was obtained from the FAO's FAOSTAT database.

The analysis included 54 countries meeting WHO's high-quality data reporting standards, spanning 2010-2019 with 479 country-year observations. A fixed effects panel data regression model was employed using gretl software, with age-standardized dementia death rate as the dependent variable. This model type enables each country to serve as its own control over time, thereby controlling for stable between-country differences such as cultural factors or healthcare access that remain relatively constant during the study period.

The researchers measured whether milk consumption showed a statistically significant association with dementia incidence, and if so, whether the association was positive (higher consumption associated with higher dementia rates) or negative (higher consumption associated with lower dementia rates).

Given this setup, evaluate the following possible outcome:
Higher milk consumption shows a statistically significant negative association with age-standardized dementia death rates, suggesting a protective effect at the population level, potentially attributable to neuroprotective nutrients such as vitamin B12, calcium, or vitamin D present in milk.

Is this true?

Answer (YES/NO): NO